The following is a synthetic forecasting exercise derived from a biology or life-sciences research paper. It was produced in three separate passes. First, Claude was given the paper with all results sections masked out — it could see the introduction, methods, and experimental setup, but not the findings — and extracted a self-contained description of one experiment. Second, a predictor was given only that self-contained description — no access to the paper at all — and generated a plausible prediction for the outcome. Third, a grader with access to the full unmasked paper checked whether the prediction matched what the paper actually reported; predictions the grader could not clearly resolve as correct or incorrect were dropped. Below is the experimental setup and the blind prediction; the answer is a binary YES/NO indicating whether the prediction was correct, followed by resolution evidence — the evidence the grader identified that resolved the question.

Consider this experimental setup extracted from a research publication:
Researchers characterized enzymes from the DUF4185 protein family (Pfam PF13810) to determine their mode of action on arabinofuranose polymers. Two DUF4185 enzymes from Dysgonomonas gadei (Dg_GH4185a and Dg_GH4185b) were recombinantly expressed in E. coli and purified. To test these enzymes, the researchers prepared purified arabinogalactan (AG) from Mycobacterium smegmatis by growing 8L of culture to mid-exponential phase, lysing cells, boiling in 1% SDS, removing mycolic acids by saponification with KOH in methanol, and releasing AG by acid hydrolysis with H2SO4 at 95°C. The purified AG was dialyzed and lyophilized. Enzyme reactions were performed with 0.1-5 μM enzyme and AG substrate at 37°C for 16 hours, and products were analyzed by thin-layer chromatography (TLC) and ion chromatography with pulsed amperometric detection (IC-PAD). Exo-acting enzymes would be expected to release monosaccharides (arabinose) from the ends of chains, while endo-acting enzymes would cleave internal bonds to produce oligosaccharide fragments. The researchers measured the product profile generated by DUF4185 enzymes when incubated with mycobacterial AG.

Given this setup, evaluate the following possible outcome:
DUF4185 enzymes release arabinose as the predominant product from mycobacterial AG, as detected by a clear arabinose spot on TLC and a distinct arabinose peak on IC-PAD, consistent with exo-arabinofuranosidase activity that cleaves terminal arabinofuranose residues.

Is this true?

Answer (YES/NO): NO